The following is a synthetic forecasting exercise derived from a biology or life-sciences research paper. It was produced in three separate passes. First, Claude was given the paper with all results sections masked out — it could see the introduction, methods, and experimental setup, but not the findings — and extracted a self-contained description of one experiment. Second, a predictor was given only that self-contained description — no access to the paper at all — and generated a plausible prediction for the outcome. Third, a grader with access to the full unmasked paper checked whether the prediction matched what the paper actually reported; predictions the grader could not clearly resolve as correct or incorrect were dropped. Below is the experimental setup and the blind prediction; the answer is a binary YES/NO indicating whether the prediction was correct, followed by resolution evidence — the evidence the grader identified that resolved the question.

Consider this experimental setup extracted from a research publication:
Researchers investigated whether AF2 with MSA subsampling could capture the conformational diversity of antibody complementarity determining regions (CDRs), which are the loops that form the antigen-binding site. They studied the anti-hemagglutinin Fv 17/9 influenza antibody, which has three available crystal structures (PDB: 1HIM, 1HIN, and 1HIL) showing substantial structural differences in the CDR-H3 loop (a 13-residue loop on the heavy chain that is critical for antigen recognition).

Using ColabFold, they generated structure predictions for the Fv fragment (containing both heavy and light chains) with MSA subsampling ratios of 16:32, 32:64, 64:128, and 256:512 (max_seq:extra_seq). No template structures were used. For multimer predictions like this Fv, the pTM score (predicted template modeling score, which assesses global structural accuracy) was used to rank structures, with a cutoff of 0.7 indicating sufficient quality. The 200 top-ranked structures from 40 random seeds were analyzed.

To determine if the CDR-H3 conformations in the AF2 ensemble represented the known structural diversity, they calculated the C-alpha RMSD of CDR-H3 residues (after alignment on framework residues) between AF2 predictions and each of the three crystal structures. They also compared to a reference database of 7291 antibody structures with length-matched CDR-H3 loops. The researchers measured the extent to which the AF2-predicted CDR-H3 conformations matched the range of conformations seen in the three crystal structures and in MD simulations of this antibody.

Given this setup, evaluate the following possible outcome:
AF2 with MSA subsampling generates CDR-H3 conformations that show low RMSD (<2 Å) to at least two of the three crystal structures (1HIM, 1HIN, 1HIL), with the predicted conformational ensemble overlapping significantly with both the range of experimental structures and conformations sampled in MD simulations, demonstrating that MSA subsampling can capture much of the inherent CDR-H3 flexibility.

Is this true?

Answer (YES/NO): NO